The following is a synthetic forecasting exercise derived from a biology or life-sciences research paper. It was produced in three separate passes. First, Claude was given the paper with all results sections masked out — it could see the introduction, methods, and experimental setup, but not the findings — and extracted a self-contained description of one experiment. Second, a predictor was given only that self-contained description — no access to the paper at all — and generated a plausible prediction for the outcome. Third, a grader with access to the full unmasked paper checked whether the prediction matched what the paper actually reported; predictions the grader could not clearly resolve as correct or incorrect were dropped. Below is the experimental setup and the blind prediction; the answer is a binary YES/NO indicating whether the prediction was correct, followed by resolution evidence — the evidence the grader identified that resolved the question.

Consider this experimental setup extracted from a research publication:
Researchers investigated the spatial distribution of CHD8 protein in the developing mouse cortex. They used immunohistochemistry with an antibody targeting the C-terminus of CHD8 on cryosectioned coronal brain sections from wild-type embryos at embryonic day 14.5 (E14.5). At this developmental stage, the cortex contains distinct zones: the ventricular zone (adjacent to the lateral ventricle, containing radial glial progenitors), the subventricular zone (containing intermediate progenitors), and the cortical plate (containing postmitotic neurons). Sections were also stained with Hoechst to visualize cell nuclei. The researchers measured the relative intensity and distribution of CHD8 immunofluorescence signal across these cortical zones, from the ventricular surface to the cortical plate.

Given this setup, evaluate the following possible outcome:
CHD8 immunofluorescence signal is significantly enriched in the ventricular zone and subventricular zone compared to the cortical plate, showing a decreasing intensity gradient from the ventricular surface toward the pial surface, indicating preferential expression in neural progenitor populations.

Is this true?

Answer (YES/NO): NO